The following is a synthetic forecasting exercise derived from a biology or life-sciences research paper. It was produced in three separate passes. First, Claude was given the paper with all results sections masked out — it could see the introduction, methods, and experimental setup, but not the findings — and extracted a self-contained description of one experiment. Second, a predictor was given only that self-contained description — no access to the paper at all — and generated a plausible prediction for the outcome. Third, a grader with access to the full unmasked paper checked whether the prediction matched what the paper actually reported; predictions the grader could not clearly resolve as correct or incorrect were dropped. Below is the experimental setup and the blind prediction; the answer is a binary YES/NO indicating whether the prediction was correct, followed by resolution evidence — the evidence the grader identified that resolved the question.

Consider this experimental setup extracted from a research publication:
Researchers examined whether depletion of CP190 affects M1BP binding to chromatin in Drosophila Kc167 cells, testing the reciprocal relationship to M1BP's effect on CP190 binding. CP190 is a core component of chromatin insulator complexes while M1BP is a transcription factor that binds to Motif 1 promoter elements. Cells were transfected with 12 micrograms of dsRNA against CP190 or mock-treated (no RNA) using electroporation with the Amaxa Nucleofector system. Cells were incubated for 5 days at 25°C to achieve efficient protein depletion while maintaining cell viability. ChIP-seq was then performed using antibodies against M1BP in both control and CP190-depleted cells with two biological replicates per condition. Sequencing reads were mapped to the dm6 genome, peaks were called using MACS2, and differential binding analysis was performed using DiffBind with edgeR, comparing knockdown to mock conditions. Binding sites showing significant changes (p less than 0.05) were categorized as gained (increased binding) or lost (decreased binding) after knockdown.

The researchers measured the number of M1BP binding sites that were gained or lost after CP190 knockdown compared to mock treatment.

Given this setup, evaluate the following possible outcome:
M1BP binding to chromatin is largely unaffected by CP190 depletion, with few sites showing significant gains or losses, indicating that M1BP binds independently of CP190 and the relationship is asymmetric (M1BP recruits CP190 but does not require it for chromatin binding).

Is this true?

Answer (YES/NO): NO